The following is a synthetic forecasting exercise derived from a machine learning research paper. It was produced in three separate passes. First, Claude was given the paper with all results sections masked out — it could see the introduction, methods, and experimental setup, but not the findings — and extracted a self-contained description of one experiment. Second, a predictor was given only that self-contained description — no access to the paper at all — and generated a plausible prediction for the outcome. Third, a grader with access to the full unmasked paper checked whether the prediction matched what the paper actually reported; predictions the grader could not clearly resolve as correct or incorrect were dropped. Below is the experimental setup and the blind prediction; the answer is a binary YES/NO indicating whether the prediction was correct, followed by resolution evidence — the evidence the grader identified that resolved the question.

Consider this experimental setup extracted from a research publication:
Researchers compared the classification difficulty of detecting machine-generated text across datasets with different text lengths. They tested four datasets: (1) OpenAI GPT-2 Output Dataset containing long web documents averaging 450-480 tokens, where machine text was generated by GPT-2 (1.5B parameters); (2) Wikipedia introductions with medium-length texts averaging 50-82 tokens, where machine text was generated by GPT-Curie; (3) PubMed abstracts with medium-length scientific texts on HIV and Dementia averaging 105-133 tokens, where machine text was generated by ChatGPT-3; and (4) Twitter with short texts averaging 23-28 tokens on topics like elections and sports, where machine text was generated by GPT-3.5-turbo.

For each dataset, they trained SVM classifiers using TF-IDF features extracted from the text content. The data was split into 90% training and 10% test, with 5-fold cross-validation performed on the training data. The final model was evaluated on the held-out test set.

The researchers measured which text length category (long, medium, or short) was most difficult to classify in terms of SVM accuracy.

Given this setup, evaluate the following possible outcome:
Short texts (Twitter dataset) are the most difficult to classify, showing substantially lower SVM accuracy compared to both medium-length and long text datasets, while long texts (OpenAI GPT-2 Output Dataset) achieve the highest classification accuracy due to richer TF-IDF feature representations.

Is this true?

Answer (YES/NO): NO